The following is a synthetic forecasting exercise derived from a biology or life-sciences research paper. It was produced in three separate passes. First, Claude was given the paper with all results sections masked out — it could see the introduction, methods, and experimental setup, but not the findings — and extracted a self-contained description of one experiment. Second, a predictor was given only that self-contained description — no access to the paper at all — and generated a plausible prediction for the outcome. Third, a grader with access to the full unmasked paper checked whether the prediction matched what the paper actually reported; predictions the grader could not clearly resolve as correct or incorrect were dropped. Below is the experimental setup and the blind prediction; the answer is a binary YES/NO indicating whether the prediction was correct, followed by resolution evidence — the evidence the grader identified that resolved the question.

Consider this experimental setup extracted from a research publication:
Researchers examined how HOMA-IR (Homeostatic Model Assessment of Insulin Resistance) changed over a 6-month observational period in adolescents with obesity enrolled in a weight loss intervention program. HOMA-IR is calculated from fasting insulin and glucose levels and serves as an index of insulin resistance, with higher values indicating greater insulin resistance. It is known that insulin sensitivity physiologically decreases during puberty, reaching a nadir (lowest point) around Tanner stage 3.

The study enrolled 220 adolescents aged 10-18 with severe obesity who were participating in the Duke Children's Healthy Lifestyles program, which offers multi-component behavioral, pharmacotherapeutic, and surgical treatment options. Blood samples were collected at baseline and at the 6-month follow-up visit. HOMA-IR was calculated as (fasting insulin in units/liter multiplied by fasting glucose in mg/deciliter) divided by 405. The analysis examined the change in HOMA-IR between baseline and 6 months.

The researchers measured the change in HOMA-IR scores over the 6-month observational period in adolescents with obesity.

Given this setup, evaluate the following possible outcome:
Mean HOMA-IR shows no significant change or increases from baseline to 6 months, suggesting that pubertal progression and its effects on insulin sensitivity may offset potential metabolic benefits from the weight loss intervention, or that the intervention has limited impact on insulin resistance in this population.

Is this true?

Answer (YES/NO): YES